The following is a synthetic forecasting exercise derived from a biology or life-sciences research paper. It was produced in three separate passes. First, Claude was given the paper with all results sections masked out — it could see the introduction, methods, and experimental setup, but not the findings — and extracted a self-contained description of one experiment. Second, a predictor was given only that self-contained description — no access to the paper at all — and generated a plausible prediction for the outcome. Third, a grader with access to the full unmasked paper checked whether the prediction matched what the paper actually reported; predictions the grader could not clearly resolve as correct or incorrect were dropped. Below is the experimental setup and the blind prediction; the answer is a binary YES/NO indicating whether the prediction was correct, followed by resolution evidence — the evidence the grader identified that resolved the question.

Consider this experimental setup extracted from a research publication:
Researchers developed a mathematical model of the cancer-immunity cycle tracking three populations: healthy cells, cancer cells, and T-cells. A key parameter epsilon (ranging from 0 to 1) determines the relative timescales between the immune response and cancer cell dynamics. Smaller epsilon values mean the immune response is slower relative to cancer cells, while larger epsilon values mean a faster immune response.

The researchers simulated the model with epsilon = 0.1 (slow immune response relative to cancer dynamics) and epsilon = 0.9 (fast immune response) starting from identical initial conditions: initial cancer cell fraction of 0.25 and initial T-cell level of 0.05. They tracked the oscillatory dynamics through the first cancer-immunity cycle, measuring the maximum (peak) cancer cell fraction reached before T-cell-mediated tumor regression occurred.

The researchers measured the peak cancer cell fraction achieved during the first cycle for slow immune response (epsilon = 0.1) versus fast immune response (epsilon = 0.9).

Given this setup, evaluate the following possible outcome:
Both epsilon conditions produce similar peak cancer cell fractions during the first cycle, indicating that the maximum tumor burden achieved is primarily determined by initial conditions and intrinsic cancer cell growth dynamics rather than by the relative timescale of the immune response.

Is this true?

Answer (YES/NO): NO